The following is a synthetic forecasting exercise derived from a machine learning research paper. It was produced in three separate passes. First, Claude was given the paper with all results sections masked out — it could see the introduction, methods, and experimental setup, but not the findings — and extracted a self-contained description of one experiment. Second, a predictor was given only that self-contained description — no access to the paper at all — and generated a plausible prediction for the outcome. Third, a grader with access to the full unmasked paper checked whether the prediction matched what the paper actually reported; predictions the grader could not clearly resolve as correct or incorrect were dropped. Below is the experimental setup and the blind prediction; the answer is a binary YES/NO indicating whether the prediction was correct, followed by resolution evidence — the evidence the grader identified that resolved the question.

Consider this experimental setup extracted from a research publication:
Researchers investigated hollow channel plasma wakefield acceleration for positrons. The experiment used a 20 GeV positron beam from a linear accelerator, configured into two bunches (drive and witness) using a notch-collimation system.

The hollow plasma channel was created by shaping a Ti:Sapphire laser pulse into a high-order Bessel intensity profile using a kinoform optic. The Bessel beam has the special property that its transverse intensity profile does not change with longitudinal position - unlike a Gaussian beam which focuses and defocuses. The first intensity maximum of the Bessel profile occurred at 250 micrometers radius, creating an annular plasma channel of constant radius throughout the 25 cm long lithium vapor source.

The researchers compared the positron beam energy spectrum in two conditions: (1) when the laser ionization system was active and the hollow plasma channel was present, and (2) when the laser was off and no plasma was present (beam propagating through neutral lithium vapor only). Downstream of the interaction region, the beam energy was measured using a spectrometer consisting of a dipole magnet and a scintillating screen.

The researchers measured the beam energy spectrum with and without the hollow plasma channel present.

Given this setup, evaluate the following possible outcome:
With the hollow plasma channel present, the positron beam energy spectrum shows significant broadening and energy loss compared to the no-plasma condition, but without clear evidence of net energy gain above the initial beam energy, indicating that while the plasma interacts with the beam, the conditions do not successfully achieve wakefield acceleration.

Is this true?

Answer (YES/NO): NO